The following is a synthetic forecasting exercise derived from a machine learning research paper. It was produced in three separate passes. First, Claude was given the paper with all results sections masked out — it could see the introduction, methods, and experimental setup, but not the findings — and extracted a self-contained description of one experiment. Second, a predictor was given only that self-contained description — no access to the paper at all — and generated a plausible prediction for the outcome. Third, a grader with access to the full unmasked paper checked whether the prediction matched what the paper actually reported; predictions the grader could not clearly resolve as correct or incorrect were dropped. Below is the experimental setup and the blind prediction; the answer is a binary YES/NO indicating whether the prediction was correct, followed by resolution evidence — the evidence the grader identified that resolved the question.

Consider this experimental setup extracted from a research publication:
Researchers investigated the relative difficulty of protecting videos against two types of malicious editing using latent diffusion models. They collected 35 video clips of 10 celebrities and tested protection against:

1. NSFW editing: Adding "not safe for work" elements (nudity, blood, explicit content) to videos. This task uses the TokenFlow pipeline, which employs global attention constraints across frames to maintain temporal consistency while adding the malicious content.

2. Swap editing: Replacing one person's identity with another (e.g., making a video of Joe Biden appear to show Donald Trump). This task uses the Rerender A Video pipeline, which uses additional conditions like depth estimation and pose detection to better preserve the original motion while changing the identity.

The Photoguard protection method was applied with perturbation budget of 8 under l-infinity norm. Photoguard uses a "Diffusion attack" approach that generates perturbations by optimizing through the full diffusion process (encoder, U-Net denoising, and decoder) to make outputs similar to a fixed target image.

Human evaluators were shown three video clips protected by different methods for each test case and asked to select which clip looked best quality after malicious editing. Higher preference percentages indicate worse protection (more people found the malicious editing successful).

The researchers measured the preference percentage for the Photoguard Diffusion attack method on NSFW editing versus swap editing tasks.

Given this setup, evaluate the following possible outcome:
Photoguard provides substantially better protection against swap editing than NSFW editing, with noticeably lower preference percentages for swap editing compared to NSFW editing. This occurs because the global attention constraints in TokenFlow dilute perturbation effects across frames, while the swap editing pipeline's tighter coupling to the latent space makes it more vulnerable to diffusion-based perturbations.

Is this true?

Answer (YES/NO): NO